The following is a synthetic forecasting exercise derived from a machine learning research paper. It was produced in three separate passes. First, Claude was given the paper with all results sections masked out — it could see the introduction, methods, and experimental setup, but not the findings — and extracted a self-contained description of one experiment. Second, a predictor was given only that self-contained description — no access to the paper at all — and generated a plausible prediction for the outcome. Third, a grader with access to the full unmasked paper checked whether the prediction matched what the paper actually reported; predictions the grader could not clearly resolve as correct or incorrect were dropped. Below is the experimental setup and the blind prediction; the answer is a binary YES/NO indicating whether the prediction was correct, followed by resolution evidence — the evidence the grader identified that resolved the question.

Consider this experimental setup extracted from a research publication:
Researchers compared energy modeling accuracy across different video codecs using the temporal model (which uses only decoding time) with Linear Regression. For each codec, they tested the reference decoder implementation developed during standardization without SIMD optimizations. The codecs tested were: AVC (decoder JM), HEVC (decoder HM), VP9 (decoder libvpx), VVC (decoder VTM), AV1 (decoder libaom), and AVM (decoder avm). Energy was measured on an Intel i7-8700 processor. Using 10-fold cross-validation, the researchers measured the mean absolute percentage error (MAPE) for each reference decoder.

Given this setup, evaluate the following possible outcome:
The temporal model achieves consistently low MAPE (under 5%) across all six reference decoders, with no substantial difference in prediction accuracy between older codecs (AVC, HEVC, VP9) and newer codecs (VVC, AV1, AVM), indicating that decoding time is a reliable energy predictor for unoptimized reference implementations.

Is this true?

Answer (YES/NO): YES